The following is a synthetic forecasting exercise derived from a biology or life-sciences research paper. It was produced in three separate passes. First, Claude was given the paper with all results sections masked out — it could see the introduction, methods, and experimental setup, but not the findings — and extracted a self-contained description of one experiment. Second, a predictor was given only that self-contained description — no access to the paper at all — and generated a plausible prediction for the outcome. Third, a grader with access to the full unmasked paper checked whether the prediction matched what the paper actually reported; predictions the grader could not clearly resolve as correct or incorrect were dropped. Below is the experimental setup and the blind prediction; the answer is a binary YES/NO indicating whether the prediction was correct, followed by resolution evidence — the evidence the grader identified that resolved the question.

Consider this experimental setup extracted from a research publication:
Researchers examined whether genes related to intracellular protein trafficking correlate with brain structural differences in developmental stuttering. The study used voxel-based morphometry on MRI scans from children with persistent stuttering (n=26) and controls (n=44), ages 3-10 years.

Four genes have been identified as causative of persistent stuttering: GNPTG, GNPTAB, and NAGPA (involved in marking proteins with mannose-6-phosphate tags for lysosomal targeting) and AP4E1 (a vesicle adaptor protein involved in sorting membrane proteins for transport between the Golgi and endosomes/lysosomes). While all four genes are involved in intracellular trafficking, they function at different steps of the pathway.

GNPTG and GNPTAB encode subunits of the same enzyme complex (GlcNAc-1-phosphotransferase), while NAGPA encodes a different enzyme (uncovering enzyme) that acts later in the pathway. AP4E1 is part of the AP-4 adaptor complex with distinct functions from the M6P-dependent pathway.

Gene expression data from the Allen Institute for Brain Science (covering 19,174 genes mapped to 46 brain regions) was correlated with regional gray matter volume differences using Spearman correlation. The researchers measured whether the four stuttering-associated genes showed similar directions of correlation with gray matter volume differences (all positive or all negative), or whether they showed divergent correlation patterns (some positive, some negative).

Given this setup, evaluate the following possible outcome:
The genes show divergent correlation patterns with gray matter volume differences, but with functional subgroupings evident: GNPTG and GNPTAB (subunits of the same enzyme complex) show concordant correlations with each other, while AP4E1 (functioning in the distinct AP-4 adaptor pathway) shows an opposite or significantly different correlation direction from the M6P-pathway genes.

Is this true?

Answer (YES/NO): NO